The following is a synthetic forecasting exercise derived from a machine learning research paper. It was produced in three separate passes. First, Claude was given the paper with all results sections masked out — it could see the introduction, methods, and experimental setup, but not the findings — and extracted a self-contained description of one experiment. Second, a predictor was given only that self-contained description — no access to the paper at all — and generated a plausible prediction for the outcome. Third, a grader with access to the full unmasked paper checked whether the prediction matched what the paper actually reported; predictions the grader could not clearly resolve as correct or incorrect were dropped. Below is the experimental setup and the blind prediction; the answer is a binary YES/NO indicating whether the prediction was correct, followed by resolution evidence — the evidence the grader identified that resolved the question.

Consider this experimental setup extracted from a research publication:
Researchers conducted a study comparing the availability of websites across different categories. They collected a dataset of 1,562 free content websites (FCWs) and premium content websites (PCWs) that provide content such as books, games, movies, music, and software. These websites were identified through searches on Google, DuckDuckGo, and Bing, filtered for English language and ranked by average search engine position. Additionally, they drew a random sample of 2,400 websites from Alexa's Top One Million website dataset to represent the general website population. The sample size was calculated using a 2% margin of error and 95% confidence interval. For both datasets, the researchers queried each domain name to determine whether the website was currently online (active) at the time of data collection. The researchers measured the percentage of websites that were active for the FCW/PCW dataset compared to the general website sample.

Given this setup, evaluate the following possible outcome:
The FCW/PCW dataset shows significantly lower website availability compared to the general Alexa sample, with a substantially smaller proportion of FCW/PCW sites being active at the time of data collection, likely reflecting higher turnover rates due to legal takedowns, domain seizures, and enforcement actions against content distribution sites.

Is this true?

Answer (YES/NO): NO